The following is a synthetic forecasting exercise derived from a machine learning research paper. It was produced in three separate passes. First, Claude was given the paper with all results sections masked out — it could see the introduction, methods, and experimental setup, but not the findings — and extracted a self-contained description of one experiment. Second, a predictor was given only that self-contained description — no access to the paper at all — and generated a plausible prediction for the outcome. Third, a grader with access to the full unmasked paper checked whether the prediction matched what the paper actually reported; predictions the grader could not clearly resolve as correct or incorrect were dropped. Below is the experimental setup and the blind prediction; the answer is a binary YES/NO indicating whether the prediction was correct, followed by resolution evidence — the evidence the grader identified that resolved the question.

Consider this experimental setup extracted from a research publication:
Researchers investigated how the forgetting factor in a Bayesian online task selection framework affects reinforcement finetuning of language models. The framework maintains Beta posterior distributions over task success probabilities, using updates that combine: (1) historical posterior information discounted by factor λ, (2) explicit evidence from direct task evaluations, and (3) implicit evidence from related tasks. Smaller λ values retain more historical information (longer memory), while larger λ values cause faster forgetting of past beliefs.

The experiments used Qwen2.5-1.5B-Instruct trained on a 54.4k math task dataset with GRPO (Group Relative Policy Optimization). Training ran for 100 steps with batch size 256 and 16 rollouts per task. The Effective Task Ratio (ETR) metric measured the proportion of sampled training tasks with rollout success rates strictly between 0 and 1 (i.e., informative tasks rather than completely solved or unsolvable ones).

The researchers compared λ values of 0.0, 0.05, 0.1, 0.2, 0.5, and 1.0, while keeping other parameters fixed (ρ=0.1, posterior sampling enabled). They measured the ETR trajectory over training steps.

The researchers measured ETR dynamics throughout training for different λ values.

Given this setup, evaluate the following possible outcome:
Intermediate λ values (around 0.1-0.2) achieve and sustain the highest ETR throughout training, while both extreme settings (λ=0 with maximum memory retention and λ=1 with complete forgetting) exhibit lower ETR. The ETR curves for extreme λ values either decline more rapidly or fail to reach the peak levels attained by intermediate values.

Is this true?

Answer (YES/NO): YES